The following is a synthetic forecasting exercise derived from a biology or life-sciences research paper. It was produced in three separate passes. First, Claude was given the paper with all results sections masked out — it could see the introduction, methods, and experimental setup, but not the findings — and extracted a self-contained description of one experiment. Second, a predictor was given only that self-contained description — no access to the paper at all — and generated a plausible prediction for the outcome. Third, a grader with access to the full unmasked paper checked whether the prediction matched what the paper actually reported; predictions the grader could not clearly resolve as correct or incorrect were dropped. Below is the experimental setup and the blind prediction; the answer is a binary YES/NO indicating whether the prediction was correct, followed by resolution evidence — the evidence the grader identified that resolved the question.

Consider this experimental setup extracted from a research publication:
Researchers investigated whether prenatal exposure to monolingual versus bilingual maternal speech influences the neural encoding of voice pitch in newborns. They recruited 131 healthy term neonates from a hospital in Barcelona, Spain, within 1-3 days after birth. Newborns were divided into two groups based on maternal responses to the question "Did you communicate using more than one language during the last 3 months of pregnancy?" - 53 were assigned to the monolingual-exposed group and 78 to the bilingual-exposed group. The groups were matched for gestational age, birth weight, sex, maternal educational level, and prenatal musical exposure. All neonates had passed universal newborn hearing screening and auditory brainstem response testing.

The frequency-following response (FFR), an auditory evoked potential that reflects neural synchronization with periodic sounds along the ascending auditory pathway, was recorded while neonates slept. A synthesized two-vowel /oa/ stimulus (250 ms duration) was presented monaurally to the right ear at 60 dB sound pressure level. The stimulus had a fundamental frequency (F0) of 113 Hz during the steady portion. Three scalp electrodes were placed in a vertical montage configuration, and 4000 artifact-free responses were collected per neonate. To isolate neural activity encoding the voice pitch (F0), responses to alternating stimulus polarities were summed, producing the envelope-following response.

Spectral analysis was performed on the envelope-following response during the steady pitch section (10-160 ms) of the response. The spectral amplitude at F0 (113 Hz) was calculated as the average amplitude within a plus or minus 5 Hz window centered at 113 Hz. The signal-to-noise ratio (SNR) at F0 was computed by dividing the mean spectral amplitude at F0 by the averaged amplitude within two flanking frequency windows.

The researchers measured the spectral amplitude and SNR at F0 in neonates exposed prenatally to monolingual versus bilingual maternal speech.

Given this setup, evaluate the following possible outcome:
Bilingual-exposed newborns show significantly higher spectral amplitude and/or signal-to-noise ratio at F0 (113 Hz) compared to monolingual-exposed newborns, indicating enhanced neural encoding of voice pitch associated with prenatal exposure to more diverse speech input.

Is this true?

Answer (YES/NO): NO